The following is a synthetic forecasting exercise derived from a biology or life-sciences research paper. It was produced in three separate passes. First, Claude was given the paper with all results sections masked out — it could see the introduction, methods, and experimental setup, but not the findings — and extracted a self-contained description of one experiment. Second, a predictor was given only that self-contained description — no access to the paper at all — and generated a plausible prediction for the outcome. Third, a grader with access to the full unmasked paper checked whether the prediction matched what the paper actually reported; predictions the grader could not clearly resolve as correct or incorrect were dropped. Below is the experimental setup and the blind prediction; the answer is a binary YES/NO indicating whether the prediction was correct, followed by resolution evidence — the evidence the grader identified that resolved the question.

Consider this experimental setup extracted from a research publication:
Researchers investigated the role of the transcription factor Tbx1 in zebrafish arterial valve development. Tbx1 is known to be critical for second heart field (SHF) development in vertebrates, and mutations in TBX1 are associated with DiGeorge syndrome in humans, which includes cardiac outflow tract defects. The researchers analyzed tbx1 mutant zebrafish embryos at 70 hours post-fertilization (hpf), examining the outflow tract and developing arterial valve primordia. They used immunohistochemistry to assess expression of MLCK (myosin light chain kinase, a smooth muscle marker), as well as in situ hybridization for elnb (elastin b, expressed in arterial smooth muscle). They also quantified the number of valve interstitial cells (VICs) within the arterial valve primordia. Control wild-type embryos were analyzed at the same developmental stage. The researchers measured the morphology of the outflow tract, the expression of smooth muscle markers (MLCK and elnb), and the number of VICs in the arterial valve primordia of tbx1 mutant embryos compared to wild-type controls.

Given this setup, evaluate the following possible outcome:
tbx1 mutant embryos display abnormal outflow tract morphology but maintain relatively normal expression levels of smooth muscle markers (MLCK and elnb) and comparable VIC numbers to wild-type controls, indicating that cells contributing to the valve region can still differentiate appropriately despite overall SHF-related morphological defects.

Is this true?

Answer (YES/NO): NO